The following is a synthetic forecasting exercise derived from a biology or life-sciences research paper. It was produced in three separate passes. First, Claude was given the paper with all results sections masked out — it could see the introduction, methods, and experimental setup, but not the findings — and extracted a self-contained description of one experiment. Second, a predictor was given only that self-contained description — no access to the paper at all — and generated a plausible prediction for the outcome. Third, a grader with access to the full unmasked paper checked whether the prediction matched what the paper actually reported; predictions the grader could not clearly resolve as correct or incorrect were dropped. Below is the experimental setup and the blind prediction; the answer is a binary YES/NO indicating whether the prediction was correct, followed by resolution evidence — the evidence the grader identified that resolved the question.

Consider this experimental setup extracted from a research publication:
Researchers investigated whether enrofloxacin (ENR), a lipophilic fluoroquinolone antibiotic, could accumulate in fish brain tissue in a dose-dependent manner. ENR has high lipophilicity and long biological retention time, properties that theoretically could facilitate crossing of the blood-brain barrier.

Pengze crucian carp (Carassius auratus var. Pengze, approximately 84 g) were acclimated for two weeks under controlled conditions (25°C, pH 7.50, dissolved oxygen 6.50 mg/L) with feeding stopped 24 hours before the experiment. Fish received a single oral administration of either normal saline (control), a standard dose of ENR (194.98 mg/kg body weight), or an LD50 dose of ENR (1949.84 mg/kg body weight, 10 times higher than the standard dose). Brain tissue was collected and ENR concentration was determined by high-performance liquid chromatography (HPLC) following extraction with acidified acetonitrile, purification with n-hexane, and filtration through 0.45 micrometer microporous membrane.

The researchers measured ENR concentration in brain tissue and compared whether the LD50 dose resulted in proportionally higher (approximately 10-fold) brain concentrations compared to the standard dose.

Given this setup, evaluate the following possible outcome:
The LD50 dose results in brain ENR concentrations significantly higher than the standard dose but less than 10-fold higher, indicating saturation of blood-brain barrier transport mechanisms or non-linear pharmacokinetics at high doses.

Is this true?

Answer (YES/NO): NO